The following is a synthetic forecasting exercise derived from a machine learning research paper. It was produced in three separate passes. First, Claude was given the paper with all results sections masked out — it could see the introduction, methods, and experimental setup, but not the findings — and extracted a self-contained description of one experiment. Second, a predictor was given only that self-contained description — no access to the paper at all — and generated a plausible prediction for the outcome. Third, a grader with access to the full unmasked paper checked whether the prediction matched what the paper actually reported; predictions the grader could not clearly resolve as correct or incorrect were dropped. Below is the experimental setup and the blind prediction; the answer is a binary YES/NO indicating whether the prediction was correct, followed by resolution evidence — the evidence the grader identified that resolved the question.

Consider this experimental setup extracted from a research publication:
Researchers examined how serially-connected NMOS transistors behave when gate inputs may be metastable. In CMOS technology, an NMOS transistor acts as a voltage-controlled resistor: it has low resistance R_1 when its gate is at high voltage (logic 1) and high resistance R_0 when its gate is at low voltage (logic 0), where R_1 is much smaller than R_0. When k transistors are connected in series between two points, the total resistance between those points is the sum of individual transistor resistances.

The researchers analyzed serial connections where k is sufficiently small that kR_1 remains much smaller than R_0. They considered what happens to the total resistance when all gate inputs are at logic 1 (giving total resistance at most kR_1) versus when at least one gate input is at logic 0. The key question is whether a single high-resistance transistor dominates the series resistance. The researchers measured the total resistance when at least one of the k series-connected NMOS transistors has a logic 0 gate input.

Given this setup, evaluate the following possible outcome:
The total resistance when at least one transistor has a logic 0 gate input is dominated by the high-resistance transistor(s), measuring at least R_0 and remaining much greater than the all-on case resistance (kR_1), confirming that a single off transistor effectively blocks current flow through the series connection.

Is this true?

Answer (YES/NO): YES